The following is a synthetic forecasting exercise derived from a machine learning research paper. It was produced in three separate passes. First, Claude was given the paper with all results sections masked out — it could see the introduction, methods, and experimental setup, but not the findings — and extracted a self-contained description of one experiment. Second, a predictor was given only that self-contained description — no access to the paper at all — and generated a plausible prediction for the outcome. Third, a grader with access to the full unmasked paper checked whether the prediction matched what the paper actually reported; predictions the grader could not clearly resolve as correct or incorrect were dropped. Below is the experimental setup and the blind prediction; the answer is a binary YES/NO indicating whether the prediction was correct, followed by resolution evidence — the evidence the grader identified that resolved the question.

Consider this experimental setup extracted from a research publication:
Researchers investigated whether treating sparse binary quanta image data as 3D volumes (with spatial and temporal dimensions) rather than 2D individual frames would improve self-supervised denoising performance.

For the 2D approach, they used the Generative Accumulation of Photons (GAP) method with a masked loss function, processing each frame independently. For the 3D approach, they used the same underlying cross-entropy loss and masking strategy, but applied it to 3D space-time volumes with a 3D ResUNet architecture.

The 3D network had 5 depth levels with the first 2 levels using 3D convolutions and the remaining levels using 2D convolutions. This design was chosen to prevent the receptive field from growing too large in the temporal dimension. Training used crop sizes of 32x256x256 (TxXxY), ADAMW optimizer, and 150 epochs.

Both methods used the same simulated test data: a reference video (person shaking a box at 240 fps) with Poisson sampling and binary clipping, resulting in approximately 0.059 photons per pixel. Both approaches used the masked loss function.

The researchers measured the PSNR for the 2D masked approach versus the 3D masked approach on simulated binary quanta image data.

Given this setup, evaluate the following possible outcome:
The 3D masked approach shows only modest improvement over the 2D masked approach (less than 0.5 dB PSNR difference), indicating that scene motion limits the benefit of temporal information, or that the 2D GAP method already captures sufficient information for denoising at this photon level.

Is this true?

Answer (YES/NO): NO